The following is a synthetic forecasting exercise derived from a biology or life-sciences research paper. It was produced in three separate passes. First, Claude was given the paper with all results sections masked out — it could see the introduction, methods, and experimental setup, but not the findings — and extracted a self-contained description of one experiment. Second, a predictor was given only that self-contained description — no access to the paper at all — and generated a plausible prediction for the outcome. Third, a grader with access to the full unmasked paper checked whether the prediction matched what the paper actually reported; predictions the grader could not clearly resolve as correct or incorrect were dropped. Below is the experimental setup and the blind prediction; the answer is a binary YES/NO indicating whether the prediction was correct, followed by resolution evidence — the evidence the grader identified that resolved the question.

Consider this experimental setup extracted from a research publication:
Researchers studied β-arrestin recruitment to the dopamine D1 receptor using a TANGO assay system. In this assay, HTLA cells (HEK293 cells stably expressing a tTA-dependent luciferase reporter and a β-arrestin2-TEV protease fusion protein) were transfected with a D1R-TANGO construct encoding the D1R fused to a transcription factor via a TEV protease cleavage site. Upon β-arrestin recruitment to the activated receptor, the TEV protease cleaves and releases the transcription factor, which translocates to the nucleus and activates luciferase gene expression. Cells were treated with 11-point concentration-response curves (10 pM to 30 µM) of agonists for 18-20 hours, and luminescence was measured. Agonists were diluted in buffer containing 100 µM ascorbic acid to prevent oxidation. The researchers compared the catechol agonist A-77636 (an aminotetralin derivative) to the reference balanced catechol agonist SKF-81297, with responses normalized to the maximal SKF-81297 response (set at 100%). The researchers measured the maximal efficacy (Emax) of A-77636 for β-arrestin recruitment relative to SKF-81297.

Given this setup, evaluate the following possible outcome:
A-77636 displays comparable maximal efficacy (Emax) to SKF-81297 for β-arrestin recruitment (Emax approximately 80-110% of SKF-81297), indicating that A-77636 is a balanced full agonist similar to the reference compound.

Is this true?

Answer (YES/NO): NO